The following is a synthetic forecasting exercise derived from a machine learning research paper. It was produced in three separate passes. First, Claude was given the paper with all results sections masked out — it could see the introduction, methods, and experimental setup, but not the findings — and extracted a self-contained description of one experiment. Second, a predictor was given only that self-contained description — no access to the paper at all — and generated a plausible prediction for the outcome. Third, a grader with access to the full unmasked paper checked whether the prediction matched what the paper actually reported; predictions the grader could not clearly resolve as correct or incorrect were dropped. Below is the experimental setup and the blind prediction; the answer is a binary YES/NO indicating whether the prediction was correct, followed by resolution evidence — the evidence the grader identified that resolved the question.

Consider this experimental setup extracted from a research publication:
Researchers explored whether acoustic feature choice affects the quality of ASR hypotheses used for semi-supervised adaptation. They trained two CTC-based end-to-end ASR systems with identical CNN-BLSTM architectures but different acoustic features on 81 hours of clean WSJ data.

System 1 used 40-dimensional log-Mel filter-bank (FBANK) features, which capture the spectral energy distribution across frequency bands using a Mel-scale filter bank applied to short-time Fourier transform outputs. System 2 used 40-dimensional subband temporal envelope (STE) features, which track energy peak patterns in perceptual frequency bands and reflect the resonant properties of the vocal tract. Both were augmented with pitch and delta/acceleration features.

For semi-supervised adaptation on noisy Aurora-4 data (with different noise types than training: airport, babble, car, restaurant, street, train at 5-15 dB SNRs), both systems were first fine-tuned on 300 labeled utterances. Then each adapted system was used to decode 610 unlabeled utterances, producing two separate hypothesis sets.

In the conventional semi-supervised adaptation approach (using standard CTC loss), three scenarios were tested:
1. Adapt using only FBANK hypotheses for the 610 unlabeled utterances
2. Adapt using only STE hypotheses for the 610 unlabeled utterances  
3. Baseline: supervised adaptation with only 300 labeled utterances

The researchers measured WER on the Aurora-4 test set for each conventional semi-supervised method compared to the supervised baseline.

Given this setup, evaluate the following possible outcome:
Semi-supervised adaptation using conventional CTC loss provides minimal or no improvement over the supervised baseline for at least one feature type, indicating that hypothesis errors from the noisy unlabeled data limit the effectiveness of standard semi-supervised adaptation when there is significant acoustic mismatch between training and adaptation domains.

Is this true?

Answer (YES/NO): YES